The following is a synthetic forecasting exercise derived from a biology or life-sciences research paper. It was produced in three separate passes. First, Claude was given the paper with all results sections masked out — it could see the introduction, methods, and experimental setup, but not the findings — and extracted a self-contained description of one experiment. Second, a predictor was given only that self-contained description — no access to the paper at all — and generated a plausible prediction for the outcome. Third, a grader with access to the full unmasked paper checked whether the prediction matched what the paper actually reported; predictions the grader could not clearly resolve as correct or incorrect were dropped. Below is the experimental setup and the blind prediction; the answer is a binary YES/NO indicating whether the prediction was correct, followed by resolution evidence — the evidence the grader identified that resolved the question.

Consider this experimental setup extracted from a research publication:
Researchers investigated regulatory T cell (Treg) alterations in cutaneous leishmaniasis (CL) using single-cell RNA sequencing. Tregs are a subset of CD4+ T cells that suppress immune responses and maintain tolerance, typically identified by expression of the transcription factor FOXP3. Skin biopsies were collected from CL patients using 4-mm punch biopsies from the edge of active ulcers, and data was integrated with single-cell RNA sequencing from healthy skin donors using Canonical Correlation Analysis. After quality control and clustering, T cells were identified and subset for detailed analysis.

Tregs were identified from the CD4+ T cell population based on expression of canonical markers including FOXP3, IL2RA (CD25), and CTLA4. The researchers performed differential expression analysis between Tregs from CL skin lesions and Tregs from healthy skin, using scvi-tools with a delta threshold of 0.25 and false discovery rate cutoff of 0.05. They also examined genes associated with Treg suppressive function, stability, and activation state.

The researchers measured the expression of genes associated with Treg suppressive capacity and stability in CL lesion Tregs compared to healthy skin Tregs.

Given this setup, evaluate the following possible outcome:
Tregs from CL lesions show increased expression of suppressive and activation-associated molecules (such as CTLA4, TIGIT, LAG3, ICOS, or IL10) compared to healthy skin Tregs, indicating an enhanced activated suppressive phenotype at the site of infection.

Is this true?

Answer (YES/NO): NO